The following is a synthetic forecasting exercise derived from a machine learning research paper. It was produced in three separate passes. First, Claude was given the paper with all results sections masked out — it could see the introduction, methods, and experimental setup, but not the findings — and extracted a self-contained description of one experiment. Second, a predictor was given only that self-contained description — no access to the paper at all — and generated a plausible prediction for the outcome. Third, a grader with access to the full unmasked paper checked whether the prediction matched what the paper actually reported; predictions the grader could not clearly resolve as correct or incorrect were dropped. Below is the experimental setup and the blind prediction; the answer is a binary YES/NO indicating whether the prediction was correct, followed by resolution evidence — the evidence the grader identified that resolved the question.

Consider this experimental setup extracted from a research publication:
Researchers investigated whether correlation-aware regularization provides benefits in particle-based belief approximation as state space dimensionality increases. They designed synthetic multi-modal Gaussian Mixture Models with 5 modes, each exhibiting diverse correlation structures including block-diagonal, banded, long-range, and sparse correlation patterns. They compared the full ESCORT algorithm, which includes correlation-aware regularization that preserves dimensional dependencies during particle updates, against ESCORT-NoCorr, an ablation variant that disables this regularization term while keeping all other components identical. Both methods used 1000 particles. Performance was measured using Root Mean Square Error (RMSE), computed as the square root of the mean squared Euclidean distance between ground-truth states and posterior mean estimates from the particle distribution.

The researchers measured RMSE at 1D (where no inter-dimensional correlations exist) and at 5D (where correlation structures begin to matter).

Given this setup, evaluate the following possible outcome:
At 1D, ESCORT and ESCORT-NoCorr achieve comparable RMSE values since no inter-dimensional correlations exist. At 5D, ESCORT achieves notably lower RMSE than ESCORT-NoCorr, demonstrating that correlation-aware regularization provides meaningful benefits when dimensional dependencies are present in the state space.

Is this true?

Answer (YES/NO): YES